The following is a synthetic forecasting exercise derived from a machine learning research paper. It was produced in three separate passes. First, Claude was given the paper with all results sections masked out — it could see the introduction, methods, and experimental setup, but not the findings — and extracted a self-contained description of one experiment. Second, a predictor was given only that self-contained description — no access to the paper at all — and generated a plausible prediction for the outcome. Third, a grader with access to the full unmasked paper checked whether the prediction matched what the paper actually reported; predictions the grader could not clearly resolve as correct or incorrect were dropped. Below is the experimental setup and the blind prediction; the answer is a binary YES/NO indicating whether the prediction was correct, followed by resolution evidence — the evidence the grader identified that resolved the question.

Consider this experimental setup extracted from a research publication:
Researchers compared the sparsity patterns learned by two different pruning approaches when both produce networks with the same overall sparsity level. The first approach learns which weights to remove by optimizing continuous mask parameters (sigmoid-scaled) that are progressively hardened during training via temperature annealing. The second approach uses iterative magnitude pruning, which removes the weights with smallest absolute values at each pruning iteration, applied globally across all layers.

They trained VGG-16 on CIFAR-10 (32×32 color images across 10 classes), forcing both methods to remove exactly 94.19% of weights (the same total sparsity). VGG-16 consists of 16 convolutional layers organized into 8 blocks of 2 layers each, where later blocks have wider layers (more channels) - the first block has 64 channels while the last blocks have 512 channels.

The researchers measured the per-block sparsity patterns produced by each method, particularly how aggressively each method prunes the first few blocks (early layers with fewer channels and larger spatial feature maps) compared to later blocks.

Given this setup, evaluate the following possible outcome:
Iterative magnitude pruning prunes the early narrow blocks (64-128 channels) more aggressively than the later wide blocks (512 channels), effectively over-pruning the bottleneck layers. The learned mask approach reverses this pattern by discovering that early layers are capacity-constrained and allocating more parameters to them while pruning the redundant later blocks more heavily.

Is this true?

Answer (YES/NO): NO